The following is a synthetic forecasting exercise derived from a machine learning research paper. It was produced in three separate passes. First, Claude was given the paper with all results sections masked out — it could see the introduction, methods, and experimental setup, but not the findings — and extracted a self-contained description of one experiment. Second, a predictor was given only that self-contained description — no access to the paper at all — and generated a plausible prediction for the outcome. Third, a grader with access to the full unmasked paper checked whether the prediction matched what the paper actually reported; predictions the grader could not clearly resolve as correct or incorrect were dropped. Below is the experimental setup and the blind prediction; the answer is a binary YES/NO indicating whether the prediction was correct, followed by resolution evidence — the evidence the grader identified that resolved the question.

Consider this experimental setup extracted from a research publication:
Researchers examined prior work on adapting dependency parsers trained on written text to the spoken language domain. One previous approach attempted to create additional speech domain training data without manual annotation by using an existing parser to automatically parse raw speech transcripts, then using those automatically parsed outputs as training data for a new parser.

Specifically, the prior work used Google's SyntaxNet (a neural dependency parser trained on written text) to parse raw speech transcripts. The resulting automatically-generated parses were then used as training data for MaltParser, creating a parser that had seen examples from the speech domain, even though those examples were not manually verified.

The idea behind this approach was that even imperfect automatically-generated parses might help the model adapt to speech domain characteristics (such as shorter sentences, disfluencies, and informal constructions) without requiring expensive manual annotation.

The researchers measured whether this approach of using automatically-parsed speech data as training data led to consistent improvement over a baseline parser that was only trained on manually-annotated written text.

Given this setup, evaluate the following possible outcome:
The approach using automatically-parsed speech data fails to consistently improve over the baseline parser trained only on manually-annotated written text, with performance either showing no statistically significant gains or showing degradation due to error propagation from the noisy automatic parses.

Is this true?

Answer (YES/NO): YES